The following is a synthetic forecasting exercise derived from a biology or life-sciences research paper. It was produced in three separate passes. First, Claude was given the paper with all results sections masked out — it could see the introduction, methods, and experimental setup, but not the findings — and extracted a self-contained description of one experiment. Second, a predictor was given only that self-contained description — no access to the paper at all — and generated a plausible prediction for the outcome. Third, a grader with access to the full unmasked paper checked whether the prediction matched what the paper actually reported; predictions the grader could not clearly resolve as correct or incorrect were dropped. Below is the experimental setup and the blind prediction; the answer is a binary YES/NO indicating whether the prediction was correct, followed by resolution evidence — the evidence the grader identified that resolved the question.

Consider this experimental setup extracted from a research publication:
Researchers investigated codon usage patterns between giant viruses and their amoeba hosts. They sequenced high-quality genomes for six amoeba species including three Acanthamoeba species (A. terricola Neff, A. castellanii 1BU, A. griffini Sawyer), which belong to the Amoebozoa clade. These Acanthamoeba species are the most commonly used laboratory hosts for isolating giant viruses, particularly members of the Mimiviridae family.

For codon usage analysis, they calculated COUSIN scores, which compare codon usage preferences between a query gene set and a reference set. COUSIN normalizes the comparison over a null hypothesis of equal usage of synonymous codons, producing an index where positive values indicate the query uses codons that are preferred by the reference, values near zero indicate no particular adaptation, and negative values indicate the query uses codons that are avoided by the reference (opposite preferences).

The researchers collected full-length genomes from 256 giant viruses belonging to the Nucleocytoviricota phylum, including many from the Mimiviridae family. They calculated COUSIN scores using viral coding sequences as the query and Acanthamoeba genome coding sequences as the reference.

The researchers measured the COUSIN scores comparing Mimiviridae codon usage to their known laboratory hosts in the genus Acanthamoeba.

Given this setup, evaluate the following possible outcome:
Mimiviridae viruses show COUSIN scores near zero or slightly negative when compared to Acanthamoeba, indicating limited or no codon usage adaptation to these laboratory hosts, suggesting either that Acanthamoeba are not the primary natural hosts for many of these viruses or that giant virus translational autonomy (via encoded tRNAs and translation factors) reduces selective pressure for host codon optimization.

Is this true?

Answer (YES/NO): NO